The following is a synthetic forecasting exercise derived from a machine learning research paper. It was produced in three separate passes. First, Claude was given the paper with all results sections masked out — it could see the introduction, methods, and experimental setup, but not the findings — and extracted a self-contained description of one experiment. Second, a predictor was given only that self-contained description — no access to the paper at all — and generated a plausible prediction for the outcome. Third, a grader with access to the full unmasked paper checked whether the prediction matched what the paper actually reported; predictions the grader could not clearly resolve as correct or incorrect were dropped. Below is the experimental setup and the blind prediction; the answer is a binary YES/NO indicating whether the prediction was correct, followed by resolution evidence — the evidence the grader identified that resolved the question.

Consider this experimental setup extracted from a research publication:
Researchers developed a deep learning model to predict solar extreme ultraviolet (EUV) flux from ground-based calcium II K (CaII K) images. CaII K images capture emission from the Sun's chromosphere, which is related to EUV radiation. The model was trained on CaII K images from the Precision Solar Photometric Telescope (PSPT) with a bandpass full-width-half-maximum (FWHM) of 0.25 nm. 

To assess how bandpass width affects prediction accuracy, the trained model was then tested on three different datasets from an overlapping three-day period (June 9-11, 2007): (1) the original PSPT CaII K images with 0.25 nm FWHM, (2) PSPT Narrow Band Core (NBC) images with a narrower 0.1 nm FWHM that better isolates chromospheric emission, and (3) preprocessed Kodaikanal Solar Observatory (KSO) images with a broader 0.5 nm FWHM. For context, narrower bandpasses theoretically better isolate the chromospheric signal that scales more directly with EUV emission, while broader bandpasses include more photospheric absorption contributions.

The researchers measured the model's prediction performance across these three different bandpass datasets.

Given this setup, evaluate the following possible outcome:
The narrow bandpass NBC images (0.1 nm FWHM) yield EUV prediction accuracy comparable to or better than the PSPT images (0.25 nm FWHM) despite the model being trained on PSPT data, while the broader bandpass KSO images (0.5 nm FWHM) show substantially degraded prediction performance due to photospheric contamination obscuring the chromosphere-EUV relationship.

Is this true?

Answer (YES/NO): NO